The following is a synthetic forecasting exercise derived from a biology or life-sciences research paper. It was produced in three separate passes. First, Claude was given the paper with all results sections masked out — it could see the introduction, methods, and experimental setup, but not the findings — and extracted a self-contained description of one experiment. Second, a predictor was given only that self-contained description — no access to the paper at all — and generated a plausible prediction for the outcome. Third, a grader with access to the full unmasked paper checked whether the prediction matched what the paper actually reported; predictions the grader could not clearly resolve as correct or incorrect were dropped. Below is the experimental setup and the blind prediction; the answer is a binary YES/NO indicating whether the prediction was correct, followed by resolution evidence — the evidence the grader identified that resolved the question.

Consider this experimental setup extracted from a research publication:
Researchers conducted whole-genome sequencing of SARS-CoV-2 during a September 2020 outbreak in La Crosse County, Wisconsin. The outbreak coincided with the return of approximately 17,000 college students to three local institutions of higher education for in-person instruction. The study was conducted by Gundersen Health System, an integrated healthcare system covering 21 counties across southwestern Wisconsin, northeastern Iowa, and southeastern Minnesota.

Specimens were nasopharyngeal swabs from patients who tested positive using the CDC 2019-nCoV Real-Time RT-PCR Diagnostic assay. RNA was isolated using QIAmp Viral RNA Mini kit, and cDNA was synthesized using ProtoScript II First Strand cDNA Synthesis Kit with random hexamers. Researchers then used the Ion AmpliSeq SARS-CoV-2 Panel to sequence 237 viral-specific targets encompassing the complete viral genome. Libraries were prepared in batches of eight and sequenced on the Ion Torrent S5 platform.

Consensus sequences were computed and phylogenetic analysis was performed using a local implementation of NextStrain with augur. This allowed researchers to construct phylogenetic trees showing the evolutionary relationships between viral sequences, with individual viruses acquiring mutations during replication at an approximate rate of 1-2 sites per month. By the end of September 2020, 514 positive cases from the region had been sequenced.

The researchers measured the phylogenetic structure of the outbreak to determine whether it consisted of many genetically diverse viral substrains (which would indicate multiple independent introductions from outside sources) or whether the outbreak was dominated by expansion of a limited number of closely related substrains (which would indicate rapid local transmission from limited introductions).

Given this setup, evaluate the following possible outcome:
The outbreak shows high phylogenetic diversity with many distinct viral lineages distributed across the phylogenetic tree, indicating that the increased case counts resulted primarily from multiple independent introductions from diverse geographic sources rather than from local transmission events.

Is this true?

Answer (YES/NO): NO